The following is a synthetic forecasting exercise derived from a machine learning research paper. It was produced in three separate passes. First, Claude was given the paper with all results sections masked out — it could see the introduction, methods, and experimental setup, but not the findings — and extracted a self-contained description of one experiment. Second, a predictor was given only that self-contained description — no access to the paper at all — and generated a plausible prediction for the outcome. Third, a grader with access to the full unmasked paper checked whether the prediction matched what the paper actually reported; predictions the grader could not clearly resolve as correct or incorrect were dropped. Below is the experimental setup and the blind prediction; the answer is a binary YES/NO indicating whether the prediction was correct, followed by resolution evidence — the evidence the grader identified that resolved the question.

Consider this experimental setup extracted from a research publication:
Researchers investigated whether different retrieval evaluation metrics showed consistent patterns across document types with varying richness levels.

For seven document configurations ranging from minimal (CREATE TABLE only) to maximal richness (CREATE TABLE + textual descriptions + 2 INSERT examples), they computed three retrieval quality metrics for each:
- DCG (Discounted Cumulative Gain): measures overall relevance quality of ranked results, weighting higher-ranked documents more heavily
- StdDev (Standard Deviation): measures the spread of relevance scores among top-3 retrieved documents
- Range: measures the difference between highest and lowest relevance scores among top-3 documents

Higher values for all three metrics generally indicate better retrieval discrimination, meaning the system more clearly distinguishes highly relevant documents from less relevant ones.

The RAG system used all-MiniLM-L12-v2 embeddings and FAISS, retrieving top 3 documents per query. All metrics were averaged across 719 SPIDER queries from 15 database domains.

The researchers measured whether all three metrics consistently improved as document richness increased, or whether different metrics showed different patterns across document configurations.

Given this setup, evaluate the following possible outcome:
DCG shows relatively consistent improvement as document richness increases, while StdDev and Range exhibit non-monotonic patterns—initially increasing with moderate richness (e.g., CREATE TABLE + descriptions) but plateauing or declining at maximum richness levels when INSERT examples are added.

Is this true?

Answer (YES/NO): NO